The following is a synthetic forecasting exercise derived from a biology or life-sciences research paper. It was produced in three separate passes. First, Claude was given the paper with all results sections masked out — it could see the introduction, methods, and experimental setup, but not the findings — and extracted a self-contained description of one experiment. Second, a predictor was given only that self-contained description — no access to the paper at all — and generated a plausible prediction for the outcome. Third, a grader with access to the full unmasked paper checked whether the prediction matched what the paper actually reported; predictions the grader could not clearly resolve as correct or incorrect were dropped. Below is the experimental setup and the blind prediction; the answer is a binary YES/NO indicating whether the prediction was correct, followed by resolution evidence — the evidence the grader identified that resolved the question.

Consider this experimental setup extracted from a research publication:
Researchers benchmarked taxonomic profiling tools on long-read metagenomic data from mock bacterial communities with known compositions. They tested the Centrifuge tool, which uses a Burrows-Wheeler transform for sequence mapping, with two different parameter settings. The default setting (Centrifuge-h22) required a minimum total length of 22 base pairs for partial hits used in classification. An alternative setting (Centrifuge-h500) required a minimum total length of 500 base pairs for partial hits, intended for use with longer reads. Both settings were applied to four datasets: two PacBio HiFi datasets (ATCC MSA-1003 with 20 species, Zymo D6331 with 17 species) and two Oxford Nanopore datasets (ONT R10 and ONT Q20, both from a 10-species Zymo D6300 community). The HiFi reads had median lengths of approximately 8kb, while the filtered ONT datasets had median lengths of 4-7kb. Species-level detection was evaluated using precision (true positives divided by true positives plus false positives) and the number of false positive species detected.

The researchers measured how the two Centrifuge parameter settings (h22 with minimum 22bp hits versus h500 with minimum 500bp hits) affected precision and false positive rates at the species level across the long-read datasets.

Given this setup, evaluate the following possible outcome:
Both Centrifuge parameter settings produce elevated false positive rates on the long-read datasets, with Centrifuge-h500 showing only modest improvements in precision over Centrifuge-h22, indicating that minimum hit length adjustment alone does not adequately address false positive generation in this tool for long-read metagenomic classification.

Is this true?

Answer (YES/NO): NO